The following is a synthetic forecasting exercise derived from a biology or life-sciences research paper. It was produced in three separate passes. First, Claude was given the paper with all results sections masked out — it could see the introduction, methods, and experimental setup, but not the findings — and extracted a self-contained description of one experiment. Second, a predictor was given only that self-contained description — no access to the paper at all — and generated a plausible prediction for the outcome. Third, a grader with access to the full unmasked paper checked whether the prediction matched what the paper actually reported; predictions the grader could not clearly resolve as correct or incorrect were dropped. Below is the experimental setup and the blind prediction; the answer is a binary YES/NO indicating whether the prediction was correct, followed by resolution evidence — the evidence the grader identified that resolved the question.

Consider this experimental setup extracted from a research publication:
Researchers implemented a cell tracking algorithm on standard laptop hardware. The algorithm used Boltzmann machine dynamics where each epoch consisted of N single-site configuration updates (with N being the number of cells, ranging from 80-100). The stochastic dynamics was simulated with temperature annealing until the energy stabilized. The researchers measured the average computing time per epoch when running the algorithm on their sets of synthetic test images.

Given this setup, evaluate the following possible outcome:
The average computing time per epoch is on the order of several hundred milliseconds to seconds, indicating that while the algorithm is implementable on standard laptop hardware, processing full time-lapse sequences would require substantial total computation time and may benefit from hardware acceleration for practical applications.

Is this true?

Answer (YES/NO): YES